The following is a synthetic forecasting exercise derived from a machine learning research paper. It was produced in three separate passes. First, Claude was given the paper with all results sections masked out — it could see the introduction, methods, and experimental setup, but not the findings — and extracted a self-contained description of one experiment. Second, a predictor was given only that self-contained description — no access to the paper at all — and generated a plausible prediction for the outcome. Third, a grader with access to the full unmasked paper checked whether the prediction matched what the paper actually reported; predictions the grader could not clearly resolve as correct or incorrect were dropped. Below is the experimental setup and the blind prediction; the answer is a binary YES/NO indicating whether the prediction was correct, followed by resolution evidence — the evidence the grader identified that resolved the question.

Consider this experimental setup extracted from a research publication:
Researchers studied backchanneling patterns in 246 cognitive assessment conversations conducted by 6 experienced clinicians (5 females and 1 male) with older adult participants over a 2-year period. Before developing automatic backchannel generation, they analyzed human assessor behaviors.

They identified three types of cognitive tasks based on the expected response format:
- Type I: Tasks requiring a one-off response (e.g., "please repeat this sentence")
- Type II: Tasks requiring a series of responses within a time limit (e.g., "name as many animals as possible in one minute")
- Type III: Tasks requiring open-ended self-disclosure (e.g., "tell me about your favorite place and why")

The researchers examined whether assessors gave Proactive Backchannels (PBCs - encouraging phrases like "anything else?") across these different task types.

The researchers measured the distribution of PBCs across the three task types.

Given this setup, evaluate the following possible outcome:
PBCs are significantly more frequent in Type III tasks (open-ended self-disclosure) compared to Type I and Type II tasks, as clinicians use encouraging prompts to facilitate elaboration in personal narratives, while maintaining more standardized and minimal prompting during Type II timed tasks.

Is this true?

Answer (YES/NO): NO